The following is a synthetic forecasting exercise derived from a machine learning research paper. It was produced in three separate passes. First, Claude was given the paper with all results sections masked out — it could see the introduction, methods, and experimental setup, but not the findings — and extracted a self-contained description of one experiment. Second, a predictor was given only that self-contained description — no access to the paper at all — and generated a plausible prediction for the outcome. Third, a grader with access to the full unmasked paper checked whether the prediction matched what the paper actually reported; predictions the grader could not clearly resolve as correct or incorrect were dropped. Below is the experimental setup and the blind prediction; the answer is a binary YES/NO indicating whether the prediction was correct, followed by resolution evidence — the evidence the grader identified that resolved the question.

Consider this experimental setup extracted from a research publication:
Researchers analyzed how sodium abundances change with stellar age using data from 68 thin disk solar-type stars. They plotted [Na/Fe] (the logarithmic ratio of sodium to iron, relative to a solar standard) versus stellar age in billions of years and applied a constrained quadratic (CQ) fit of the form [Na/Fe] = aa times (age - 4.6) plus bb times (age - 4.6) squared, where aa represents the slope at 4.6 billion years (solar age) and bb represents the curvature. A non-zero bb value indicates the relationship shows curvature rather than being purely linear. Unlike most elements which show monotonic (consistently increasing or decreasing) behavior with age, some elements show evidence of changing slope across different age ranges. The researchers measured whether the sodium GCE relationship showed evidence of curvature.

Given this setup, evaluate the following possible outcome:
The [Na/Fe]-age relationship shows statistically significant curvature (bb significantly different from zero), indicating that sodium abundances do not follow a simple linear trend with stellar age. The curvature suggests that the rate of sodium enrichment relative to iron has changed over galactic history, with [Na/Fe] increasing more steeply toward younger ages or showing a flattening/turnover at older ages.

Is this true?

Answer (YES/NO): NO